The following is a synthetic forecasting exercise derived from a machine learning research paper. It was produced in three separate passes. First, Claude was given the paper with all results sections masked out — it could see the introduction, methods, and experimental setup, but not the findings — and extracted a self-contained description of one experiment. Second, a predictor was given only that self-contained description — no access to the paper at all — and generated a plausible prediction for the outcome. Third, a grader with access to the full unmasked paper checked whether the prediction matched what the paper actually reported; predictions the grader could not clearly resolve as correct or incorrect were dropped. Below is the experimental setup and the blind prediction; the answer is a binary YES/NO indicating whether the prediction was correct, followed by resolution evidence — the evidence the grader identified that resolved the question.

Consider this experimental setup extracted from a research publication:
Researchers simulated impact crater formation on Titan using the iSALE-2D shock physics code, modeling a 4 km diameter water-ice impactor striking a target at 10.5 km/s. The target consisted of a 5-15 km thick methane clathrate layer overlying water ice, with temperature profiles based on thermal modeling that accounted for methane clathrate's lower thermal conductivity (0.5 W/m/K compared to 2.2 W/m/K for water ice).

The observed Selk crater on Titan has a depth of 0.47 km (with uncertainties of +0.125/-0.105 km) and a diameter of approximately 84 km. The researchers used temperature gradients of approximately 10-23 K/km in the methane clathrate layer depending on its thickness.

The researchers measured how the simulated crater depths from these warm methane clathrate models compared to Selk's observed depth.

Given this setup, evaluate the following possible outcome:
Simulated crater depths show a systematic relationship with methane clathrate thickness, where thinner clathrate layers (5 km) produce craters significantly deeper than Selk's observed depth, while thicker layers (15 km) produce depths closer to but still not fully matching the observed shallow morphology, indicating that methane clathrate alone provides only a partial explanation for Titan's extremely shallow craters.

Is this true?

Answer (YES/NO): NO